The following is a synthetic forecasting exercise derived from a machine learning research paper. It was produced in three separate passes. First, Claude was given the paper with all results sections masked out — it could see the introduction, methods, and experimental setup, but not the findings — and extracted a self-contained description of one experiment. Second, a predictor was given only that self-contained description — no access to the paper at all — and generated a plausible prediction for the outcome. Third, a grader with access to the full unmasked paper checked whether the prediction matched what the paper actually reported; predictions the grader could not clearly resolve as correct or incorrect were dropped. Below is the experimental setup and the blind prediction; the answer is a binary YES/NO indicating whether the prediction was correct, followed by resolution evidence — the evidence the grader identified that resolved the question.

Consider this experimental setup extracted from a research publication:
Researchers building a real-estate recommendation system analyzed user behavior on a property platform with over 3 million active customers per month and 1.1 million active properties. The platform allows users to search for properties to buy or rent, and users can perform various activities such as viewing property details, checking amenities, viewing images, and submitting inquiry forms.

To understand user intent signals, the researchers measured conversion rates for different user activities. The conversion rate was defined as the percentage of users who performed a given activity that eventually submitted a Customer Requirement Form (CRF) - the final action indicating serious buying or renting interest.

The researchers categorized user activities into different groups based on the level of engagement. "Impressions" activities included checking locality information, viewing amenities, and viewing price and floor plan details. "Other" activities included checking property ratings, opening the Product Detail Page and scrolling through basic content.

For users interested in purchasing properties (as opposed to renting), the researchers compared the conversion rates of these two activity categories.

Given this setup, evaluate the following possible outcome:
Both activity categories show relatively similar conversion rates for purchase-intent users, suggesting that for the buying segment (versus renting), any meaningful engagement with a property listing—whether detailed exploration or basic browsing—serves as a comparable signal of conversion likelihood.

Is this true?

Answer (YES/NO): NO